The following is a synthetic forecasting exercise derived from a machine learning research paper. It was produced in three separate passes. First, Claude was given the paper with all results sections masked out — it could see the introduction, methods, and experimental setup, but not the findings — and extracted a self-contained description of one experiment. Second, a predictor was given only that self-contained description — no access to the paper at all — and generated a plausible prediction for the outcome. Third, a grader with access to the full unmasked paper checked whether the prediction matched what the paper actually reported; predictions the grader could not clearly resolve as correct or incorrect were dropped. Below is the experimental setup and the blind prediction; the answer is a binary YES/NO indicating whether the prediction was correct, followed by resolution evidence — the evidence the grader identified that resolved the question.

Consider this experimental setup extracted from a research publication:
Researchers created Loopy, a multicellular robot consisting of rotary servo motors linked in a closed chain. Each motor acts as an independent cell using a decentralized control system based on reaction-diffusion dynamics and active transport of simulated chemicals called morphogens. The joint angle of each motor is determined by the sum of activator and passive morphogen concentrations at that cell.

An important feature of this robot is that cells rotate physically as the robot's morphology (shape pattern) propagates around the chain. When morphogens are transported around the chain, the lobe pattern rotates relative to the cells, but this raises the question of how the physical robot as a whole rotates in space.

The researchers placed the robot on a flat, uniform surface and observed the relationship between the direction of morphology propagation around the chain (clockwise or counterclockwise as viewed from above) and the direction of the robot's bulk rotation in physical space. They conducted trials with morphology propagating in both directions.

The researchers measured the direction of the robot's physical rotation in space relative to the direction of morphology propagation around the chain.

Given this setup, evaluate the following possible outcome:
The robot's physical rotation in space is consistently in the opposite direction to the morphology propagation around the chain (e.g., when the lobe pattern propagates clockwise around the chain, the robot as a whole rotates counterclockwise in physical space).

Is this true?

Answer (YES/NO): YES